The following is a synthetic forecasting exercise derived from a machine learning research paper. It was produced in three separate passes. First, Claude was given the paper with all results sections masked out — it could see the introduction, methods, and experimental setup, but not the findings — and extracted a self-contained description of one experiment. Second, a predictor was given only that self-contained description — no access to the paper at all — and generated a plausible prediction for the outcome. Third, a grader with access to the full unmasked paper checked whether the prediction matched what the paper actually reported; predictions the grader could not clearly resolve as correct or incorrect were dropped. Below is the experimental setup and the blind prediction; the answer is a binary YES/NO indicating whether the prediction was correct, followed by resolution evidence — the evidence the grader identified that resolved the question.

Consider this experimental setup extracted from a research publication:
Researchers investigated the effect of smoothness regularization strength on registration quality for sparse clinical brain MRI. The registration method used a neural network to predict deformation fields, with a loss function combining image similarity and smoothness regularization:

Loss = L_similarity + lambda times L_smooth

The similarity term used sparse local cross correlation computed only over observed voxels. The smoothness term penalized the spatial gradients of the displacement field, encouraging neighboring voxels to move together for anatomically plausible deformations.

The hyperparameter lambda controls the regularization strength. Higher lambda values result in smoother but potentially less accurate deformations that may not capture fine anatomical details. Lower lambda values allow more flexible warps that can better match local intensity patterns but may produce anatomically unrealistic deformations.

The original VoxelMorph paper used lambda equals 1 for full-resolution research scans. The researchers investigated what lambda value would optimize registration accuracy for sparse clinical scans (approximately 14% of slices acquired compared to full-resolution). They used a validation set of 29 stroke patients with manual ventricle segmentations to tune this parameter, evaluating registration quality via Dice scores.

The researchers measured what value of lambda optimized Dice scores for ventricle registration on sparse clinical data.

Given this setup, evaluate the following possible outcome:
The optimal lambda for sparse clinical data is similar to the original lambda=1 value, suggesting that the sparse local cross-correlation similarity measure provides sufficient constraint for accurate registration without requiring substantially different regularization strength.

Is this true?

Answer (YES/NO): NO